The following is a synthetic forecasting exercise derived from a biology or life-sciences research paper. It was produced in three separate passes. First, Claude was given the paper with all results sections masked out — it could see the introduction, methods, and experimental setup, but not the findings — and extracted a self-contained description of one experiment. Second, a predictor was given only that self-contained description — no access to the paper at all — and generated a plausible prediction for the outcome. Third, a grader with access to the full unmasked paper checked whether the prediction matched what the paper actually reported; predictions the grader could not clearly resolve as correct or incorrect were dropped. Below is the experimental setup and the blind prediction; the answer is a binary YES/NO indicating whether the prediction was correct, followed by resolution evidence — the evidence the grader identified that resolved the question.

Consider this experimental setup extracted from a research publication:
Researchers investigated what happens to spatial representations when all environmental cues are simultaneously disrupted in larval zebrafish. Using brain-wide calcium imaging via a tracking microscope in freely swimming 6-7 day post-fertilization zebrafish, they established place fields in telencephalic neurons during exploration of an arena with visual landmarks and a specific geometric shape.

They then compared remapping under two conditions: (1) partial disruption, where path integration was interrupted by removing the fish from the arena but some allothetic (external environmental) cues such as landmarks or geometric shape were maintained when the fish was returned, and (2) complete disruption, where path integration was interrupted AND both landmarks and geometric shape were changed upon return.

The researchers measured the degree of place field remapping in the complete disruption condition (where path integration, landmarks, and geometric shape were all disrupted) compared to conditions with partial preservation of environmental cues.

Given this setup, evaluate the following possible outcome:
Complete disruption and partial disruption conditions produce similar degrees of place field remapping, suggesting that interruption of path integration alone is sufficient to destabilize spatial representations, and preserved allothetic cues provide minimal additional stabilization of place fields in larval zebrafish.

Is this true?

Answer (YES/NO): NO